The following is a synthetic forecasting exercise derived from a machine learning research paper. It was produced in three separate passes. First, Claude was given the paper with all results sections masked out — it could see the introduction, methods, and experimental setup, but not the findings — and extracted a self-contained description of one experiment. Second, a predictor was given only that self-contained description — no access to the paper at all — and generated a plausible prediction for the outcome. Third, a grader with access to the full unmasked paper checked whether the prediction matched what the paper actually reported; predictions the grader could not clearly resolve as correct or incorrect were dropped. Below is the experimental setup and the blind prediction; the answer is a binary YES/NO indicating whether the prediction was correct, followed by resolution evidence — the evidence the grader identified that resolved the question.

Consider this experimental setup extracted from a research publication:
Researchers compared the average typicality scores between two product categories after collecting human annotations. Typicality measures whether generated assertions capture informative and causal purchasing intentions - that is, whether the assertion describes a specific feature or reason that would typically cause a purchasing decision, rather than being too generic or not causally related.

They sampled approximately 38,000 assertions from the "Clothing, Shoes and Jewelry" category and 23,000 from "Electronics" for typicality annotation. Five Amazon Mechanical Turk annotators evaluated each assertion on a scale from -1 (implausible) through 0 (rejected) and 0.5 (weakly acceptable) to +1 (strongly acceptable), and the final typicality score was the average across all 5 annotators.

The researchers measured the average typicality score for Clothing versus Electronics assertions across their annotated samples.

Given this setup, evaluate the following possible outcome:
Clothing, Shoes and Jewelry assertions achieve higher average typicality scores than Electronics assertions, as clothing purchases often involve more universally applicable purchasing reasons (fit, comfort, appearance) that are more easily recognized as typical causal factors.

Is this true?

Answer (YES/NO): NO